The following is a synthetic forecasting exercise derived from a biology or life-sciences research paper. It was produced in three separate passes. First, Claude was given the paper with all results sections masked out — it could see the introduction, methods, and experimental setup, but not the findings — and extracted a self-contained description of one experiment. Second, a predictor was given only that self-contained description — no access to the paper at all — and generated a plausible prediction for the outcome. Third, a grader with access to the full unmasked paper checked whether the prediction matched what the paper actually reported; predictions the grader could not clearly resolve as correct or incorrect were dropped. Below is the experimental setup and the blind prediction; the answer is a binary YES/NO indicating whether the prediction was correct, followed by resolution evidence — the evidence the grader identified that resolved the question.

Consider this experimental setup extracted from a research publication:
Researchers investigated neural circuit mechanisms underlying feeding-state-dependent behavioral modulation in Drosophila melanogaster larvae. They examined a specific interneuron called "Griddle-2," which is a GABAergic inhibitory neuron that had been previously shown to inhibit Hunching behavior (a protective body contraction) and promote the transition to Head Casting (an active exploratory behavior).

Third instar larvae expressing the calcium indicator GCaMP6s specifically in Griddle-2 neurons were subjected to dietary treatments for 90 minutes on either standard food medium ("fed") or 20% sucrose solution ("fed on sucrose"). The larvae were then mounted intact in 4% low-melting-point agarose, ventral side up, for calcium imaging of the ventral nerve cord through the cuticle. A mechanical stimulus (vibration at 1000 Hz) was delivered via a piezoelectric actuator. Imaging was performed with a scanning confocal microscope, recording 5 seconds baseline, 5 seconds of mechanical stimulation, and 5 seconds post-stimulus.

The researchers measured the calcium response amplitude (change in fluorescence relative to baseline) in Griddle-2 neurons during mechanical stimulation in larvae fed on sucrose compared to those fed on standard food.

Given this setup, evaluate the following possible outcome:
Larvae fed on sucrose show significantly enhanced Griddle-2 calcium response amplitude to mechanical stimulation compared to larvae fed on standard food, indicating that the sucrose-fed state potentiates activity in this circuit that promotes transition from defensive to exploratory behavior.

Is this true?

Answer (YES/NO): NO